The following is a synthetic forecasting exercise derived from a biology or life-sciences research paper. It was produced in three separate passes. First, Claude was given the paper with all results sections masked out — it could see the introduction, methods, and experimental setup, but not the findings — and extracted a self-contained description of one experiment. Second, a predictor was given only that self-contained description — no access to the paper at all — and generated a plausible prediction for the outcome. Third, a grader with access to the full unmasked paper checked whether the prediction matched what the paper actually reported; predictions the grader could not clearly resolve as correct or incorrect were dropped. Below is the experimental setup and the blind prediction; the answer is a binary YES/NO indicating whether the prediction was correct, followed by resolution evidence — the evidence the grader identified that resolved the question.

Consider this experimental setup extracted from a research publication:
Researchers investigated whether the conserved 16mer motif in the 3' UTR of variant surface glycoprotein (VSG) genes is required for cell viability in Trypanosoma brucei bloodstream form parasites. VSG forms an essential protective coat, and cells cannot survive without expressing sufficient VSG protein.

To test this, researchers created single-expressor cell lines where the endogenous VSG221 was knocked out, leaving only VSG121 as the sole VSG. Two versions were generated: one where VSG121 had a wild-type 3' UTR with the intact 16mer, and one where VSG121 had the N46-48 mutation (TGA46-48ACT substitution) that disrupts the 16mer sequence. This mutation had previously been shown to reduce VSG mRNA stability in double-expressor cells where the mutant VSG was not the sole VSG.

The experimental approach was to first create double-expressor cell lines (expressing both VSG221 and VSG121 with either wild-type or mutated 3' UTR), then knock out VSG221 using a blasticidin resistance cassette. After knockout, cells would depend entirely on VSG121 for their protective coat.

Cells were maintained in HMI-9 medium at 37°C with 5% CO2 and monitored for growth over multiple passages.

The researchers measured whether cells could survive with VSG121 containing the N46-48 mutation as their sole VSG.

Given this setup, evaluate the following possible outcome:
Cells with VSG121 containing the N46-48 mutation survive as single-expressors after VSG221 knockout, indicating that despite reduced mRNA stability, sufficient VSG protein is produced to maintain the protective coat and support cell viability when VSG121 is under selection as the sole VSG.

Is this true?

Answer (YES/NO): YES